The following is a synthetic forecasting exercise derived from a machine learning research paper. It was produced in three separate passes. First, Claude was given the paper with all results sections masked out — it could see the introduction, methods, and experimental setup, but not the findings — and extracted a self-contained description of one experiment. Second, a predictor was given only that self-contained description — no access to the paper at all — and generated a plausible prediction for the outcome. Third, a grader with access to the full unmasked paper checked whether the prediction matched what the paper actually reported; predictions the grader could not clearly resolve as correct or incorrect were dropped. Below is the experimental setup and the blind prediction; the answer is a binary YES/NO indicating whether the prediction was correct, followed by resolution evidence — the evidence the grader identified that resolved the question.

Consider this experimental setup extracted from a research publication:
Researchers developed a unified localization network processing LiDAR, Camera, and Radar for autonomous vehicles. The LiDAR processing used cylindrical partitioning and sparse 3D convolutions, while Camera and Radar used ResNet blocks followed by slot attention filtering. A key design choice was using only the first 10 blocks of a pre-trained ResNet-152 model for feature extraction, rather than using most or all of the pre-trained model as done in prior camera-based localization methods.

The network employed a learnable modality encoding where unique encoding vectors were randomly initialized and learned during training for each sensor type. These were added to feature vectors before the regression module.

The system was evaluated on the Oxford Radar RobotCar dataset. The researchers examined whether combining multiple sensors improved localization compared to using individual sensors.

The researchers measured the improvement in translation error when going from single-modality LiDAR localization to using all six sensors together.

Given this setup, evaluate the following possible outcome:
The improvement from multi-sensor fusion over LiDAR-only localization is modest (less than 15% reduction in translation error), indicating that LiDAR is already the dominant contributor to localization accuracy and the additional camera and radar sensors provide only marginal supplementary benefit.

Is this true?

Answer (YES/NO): YES